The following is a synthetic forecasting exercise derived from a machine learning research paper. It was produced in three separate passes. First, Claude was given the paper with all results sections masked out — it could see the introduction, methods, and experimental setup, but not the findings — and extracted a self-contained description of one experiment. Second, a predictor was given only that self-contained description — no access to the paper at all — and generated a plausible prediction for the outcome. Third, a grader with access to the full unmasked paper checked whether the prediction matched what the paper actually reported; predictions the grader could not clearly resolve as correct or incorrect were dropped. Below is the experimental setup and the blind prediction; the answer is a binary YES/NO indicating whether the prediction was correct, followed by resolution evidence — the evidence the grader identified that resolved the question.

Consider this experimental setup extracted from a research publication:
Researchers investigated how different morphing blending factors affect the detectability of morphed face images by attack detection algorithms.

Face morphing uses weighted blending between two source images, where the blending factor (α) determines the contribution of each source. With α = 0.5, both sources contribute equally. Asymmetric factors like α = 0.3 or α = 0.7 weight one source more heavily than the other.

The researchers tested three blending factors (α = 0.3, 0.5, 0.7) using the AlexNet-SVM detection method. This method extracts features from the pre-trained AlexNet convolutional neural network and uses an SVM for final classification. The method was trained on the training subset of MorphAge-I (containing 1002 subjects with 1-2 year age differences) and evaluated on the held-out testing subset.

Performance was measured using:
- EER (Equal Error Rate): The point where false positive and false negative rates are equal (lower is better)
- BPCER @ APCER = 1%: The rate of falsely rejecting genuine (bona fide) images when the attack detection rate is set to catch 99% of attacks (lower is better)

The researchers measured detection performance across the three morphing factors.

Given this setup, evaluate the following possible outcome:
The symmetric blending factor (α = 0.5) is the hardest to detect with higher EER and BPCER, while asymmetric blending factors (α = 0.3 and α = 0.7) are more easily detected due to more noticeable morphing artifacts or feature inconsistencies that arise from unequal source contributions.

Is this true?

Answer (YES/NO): NO